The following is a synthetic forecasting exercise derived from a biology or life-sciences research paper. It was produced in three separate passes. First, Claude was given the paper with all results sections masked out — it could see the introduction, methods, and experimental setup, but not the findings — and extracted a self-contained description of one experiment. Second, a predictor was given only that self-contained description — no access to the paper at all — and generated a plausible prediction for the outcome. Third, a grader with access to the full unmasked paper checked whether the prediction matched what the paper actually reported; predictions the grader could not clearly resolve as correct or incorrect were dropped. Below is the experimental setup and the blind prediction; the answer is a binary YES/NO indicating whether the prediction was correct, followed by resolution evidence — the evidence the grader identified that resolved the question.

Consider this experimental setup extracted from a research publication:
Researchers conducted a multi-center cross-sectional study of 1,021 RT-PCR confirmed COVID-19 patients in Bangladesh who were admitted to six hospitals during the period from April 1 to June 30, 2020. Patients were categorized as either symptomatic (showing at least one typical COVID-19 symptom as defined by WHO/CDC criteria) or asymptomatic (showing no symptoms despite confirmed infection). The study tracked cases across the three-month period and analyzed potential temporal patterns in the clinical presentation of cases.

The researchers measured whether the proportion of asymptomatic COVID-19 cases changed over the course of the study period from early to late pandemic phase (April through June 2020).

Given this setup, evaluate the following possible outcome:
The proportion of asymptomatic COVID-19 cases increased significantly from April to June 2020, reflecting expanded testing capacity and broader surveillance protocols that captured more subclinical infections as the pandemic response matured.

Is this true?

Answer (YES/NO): NO